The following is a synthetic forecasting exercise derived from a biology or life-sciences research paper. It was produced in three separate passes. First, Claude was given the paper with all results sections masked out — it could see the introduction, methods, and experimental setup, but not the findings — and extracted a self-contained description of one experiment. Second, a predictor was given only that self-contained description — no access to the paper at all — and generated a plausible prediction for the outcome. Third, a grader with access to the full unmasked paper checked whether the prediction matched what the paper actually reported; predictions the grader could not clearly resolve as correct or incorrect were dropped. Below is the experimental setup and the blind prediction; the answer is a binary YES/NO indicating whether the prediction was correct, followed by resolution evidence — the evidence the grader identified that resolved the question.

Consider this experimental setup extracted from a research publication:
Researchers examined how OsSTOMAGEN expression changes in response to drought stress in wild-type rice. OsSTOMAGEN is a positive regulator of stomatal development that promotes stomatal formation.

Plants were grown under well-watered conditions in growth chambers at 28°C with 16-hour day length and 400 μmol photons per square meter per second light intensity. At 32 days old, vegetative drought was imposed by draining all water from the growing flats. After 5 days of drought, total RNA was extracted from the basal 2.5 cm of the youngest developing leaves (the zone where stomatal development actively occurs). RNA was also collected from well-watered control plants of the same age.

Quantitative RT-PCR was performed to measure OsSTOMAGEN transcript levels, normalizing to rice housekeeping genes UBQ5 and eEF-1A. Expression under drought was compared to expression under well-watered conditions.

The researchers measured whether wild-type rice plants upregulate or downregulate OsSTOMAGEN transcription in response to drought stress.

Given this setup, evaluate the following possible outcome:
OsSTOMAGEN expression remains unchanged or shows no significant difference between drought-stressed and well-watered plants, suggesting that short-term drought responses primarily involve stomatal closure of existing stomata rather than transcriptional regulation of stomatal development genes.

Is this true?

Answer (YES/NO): NO